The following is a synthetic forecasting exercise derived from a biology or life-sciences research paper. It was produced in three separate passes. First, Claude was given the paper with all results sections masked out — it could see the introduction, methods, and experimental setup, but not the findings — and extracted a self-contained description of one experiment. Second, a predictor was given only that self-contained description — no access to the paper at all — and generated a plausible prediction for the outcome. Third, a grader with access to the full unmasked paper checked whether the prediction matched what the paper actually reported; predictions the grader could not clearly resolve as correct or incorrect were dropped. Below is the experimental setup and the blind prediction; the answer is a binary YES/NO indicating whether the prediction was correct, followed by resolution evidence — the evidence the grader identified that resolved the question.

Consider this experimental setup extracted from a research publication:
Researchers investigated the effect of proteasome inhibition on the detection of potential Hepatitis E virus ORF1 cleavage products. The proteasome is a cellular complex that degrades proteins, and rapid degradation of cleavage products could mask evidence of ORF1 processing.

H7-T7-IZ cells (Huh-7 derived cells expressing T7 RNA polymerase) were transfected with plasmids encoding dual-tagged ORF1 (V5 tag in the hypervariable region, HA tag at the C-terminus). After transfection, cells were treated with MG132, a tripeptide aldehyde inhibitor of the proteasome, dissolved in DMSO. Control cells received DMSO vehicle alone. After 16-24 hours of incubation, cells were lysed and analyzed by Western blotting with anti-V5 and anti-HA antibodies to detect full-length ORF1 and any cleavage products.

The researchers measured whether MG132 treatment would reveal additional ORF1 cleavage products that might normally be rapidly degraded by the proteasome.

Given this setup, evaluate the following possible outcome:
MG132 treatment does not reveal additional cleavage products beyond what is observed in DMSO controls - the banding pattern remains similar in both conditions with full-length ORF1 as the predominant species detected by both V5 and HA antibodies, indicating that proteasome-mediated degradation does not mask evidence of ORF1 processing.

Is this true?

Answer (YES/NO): NO